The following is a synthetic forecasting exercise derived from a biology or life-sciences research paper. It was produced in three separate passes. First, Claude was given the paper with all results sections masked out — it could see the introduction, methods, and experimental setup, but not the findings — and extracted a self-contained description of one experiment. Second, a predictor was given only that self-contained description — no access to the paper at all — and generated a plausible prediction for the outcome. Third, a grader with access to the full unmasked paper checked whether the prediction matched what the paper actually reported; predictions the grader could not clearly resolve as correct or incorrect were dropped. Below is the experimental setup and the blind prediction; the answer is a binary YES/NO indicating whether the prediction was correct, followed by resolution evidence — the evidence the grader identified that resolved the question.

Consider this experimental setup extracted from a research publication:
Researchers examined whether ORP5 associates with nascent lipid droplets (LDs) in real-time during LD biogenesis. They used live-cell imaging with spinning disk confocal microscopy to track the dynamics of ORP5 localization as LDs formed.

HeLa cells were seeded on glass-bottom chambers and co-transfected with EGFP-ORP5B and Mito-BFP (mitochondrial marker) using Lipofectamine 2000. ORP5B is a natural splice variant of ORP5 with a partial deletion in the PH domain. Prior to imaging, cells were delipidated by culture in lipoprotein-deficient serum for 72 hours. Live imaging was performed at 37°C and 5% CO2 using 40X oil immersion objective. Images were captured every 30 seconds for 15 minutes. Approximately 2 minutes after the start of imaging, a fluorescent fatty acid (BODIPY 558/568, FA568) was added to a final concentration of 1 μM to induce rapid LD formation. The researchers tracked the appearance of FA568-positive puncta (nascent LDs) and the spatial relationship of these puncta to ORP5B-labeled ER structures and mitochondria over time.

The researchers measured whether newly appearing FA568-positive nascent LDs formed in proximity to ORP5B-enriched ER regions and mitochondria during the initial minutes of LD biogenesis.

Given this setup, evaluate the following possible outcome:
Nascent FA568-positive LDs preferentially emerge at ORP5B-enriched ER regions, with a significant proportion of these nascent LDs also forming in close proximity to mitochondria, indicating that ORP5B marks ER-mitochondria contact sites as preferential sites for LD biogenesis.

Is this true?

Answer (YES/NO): YES